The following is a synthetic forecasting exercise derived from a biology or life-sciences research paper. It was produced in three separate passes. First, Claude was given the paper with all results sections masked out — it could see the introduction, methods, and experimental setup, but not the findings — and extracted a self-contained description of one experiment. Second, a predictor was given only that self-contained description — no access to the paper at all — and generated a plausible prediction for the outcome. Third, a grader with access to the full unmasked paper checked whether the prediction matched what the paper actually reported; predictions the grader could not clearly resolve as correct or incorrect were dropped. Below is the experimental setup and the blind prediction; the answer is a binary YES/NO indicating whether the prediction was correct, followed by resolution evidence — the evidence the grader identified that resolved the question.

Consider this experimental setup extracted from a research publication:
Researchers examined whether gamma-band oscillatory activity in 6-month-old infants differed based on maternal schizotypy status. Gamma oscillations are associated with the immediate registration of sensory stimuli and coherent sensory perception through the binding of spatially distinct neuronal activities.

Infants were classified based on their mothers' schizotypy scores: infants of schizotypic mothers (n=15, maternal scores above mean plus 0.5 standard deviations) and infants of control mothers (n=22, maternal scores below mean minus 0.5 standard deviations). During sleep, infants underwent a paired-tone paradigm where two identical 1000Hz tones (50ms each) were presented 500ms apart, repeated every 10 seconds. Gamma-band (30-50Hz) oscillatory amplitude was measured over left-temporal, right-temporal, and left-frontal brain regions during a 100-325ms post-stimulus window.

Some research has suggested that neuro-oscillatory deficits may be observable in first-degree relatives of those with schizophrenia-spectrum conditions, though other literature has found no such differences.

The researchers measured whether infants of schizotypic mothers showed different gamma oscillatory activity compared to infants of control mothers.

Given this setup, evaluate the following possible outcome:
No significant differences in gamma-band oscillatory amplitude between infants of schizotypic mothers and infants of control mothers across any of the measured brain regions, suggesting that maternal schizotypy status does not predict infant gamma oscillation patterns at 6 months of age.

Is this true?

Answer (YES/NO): YES